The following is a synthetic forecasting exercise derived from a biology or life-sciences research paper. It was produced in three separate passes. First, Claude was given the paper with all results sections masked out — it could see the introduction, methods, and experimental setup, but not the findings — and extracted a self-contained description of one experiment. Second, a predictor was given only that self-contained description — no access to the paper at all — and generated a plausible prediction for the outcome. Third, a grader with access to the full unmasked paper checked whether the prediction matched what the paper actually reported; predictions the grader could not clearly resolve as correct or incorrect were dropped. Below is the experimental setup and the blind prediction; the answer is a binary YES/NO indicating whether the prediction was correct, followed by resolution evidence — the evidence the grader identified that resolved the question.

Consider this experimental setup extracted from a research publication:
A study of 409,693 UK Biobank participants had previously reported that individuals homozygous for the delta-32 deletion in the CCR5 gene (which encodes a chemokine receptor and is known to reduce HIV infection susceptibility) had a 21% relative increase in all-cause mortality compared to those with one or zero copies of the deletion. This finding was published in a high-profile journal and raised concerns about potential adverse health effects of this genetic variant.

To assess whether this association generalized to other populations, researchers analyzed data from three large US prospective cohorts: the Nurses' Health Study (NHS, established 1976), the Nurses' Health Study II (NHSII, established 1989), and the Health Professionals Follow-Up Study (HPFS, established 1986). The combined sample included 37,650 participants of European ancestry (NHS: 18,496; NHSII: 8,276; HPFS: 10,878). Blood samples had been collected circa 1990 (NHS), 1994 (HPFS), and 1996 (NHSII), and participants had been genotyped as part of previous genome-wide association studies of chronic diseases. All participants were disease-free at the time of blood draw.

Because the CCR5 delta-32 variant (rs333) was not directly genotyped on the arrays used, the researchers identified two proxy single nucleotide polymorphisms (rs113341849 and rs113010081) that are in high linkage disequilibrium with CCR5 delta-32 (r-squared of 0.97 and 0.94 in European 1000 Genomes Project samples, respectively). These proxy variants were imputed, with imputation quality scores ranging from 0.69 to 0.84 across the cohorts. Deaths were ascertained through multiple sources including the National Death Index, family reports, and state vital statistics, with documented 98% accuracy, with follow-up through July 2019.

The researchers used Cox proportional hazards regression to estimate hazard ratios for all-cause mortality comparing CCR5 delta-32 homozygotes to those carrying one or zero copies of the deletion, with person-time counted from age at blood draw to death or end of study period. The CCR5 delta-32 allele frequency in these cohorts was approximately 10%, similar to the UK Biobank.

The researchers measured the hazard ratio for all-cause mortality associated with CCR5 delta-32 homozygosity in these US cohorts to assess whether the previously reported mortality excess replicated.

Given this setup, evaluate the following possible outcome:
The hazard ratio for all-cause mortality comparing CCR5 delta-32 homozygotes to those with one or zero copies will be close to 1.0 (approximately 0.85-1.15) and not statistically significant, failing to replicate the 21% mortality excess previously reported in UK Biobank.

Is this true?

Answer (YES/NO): YES